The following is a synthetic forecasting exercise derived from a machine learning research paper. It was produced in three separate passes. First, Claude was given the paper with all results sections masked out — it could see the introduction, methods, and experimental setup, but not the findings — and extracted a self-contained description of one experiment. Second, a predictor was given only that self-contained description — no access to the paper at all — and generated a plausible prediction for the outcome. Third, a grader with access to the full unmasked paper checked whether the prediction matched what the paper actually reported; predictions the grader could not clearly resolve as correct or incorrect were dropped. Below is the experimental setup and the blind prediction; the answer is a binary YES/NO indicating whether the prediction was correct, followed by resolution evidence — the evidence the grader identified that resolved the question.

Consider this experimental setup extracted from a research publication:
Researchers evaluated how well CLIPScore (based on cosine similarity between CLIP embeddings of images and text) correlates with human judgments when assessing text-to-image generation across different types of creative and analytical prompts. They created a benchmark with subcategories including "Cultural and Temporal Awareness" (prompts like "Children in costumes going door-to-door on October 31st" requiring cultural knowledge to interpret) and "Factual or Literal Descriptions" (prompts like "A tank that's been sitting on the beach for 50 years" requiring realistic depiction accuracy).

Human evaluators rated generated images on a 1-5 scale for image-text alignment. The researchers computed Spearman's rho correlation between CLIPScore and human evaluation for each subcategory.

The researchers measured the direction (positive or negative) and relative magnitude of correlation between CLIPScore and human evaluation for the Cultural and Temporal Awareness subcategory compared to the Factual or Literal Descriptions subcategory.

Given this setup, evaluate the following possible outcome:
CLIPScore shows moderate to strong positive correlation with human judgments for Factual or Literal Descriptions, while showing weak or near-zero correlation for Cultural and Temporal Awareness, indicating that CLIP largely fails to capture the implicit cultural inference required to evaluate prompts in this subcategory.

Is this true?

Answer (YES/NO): NO